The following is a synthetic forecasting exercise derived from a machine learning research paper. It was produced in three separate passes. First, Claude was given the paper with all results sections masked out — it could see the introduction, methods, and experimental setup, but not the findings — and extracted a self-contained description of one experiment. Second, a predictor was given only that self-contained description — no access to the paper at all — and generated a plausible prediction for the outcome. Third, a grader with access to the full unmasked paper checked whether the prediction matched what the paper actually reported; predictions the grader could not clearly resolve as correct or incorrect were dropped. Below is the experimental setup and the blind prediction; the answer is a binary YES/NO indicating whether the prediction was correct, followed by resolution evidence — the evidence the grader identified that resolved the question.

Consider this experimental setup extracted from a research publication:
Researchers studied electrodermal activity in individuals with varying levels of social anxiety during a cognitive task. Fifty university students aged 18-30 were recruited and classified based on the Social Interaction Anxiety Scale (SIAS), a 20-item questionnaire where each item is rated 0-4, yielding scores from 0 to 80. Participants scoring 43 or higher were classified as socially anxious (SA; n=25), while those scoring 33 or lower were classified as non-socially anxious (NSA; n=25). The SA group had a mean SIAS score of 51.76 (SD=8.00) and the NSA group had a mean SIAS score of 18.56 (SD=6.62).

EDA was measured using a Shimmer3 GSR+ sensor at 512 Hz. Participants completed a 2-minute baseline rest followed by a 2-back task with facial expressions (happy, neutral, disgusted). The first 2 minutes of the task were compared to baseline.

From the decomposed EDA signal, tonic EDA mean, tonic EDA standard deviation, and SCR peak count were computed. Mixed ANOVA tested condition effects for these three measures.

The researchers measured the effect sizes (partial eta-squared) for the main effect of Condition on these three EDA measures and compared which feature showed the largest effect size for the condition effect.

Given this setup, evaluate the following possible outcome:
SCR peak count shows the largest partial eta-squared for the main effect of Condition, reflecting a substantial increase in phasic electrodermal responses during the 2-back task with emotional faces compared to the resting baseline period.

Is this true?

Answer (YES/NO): NO